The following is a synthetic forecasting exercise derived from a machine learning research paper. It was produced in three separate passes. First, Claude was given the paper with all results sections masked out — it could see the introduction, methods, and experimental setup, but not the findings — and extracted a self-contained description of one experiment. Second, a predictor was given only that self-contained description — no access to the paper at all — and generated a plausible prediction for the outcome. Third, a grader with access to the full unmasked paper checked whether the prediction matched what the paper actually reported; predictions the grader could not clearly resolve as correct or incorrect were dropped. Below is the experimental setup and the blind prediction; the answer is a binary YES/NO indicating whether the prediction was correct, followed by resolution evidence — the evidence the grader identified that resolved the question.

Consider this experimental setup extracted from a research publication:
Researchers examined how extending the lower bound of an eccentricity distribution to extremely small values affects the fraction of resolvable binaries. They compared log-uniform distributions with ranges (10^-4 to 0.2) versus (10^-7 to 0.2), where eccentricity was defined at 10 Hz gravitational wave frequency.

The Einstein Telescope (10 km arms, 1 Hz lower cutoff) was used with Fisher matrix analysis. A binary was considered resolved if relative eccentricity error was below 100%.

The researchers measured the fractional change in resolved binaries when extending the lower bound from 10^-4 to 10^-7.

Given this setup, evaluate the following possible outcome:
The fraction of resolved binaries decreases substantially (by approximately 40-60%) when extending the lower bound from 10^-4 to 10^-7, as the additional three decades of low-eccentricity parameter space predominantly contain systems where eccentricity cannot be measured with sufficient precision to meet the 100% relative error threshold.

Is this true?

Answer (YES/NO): YES